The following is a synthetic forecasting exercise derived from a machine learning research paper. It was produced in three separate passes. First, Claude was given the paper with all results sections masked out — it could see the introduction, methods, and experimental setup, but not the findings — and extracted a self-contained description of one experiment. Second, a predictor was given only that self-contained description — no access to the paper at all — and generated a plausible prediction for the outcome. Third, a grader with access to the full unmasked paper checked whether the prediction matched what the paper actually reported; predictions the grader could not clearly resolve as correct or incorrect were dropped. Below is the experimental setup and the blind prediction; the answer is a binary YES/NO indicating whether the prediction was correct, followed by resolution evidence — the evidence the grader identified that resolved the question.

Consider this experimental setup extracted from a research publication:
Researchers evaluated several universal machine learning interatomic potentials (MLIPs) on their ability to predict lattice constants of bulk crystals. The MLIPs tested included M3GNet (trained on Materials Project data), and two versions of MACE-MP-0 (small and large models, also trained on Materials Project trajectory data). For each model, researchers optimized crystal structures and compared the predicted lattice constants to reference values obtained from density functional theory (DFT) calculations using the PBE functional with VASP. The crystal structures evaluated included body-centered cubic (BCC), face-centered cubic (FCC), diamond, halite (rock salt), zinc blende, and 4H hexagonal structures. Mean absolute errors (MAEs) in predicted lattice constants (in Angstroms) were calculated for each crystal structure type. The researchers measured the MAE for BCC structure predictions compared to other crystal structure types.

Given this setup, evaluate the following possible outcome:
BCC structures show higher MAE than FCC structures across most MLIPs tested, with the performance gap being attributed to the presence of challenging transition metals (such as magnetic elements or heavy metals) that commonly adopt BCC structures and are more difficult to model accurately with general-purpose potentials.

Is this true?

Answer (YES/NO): NO